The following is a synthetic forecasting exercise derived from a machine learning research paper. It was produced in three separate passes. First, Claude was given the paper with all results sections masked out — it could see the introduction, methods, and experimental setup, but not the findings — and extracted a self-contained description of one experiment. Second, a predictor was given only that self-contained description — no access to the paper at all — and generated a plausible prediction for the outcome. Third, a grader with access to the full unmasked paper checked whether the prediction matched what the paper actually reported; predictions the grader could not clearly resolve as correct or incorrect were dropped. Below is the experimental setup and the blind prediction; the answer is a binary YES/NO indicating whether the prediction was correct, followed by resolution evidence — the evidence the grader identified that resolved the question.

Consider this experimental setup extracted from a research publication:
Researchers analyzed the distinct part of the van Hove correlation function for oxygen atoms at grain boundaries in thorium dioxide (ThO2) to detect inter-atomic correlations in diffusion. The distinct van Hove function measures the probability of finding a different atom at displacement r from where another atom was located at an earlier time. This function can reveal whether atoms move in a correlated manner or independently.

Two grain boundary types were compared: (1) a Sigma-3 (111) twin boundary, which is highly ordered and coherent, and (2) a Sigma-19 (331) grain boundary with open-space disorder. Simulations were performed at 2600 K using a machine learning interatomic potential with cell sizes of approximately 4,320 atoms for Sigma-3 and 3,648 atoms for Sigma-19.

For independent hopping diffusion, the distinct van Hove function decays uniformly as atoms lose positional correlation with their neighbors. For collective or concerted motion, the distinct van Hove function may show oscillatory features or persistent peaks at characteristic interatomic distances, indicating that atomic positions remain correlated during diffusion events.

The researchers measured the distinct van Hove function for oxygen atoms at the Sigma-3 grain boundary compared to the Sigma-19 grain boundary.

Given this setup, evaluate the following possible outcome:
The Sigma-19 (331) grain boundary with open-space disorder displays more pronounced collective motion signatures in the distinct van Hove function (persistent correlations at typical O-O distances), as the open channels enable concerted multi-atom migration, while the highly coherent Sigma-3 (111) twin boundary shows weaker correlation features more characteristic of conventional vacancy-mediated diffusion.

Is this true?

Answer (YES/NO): NO